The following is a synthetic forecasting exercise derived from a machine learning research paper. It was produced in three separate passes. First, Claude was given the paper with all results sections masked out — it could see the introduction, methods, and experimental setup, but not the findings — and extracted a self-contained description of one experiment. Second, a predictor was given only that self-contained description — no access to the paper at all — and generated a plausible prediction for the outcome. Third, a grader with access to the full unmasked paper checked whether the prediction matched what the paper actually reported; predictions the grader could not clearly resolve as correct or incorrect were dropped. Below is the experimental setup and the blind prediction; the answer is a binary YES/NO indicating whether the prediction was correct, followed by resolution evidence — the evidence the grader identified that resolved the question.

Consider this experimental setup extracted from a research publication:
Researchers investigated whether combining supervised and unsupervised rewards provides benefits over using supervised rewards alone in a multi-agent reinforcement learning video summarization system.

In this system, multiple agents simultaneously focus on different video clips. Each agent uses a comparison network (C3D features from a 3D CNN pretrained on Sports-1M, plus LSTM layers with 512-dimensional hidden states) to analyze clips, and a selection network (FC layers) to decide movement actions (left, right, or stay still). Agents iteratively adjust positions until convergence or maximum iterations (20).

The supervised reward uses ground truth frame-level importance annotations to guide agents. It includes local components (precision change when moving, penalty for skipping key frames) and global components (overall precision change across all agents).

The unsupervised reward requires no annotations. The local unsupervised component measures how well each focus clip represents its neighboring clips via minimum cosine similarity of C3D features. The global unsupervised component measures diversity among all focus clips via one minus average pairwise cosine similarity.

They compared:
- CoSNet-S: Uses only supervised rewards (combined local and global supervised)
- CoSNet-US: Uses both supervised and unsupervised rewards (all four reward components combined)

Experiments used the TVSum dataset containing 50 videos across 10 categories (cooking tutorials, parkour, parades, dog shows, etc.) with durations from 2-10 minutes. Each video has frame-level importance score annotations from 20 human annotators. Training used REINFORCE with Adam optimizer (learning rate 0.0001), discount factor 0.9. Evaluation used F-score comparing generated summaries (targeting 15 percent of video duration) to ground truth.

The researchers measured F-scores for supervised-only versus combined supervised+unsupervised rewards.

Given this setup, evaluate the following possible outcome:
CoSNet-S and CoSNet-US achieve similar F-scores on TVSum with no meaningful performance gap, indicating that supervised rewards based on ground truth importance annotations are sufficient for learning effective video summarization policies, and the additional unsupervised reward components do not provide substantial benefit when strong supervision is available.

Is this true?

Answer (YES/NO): NO